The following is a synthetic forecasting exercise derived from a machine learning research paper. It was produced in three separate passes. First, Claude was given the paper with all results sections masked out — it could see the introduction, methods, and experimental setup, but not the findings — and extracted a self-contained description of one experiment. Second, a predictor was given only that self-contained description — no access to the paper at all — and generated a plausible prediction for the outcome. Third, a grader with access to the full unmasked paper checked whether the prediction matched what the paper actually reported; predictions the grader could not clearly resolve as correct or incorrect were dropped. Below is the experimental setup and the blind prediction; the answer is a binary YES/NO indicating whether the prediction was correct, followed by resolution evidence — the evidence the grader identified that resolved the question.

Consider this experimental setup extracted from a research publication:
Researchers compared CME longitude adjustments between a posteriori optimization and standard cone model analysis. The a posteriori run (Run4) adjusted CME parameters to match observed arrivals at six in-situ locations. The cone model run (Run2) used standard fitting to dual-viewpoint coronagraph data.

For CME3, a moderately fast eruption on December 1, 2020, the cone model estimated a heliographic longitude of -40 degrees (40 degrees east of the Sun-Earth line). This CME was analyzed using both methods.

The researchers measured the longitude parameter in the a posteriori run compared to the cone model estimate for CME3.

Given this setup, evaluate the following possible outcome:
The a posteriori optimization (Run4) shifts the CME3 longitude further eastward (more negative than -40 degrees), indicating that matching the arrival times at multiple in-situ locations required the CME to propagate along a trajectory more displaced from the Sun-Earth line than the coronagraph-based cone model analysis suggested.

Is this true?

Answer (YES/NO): YES